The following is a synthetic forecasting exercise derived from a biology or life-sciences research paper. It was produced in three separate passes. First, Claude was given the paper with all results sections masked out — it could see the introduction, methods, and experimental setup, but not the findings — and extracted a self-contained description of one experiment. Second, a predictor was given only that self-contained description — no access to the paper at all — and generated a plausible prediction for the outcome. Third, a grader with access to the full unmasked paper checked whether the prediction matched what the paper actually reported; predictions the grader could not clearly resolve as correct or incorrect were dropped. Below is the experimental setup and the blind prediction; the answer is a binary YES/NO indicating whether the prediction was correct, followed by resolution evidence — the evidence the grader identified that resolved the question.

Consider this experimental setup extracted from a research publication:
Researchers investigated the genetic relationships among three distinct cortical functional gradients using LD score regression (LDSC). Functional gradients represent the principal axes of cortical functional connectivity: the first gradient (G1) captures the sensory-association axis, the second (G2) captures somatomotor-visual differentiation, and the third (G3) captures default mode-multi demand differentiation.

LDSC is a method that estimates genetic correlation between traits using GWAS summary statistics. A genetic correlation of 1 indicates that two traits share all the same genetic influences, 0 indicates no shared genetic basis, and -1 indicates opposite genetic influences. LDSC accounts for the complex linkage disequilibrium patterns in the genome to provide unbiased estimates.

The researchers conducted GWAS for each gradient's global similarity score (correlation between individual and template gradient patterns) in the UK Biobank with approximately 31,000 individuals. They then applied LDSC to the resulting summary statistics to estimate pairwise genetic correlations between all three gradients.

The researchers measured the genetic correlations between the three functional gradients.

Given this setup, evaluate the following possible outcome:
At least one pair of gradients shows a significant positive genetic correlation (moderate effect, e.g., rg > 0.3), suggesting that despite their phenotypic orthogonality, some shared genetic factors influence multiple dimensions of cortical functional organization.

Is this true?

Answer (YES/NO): YES